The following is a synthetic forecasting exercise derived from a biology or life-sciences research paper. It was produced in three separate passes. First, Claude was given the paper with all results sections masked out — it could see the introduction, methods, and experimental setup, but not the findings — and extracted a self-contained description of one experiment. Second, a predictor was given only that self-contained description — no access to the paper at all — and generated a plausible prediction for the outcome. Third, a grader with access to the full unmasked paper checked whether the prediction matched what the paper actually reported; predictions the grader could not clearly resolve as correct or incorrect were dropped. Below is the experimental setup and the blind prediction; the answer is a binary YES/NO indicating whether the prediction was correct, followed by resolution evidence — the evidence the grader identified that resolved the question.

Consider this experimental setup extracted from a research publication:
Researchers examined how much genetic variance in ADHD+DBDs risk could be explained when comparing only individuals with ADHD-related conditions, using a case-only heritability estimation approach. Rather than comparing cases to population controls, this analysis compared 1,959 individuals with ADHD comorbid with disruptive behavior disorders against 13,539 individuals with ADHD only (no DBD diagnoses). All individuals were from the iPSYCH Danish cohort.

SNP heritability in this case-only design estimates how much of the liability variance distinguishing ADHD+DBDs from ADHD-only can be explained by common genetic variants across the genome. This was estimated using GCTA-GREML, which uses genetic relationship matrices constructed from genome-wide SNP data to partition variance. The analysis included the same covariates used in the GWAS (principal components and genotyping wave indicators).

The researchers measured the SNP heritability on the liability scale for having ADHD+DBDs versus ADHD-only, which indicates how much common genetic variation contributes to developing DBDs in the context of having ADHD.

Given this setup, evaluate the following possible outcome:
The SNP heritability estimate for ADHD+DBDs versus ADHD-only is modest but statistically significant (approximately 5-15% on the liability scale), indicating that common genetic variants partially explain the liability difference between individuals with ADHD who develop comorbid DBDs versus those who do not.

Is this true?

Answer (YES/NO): YES